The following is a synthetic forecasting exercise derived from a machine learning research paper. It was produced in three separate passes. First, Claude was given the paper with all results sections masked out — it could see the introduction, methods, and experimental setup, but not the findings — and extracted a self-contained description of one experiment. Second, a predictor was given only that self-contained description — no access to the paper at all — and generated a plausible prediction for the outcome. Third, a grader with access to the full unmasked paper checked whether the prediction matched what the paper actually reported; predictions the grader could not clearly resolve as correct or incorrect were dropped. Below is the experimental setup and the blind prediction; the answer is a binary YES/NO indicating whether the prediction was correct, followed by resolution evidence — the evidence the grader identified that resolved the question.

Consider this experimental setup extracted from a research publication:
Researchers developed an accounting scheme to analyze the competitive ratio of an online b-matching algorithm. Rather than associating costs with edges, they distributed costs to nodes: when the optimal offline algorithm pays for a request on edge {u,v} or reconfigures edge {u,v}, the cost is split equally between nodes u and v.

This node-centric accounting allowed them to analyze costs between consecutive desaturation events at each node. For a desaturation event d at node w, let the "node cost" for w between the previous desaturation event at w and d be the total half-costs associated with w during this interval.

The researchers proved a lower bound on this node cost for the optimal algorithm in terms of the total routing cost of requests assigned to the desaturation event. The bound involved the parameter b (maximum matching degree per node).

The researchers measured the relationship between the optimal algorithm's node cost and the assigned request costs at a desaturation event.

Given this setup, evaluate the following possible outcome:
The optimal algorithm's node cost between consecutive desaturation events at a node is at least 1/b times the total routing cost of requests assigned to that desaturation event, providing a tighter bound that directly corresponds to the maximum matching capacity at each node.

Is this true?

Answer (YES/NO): NO